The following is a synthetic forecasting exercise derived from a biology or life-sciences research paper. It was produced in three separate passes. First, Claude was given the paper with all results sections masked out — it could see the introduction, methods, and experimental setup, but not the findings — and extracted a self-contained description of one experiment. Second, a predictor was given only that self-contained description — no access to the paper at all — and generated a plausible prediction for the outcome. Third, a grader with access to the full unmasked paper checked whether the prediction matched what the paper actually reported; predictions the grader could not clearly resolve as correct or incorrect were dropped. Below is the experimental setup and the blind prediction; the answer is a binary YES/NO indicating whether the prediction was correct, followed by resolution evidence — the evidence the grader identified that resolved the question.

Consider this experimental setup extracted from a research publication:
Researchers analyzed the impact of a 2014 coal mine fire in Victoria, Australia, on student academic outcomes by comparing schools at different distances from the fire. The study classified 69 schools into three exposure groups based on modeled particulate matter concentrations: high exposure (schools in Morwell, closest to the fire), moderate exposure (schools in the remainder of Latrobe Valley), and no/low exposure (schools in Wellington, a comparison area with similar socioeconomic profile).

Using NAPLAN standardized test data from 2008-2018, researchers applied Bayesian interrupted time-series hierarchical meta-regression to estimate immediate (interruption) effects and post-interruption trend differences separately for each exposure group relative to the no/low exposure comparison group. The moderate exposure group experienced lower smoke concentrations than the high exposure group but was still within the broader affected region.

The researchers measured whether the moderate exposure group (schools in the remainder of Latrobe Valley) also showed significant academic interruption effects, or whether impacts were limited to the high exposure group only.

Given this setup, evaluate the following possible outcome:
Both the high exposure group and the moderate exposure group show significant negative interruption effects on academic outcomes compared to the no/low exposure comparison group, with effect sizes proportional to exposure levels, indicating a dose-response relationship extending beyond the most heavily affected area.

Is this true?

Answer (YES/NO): NO